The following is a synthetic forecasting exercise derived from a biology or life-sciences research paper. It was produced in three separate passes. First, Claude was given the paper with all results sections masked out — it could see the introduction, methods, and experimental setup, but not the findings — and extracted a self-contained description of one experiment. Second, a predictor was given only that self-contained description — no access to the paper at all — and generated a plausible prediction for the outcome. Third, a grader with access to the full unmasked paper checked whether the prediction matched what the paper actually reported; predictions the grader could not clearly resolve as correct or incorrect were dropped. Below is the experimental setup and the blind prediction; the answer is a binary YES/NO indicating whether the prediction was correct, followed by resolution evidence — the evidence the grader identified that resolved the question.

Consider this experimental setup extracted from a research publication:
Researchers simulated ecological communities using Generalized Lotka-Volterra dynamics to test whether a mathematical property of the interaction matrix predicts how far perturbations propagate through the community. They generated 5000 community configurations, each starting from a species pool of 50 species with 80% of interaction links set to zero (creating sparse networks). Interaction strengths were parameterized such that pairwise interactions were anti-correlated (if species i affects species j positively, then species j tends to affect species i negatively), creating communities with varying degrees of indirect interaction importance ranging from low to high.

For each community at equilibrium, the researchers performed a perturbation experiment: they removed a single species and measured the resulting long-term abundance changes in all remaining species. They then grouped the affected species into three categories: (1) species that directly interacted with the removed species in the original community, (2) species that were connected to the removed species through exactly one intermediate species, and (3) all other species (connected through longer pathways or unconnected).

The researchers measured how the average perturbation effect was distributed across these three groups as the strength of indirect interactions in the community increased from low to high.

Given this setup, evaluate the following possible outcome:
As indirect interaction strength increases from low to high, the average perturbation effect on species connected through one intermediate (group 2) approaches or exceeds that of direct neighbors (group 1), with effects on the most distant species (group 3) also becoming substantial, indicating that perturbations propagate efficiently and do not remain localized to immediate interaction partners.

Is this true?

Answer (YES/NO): YES